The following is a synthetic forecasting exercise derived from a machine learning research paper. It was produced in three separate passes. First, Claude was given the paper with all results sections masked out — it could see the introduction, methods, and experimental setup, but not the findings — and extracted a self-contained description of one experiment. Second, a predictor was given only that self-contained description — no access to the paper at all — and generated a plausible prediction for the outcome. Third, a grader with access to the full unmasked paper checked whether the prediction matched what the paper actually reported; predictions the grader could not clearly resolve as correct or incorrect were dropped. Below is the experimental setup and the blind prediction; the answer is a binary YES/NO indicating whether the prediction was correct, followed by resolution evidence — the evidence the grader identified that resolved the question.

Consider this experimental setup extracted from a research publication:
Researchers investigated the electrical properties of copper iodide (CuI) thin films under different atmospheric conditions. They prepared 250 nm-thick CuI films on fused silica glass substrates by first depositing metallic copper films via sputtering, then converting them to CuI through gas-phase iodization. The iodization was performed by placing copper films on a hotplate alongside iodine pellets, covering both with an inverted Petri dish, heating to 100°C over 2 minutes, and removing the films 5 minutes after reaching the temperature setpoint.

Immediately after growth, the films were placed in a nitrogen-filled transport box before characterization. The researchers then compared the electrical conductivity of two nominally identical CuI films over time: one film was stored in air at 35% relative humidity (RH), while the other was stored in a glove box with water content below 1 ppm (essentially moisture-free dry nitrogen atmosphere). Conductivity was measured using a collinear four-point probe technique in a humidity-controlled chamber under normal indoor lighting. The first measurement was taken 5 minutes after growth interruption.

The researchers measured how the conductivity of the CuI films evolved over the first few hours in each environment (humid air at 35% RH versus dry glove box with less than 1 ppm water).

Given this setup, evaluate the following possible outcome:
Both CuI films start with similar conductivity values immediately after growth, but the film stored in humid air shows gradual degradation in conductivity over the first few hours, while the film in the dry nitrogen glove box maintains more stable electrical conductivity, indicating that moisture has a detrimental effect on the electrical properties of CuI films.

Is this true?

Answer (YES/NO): NO